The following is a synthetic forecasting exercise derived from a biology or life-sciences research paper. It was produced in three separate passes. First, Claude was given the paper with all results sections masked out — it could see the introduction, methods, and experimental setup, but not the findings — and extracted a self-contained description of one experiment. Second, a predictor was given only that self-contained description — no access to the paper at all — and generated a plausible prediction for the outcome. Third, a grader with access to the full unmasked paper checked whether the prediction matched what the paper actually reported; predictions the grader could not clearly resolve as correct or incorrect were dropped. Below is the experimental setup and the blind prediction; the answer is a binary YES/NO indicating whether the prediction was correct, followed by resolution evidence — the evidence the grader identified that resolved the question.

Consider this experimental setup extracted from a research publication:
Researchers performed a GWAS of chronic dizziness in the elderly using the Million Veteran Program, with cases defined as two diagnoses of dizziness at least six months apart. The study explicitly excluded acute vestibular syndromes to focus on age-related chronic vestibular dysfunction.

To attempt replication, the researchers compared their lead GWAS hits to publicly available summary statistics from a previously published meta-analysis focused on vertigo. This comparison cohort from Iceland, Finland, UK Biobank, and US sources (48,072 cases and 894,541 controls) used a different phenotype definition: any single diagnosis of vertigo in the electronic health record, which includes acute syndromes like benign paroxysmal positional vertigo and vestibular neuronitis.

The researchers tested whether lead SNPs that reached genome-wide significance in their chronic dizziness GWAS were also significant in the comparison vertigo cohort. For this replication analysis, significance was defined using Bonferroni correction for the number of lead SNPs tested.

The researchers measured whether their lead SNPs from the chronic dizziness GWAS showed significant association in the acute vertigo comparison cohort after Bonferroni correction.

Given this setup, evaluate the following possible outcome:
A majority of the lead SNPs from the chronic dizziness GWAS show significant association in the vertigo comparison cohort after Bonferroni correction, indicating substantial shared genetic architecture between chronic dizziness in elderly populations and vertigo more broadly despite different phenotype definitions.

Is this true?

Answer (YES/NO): NO